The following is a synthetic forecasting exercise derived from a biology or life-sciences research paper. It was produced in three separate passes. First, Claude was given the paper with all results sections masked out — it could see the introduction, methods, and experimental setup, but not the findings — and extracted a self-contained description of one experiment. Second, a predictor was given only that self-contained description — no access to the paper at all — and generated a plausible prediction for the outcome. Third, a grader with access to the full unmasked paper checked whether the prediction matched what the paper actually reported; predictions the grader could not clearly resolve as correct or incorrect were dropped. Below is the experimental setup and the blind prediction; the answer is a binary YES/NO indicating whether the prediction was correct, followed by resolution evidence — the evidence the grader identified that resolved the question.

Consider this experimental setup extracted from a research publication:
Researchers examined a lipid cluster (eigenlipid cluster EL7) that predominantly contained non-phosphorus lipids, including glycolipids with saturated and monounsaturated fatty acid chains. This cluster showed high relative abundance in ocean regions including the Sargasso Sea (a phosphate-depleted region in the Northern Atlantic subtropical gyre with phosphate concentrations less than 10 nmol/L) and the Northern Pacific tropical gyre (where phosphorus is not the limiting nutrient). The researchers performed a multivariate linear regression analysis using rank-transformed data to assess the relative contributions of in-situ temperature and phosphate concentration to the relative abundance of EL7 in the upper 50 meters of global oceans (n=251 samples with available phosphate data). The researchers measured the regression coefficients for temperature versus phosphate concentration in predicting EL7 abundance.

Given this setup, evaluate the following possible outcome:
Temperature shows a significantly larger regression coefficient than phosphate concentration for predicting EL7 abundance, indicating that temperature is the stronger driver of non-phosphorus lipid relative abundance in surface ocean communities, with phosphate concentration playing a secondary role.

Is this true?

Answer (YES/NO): YES